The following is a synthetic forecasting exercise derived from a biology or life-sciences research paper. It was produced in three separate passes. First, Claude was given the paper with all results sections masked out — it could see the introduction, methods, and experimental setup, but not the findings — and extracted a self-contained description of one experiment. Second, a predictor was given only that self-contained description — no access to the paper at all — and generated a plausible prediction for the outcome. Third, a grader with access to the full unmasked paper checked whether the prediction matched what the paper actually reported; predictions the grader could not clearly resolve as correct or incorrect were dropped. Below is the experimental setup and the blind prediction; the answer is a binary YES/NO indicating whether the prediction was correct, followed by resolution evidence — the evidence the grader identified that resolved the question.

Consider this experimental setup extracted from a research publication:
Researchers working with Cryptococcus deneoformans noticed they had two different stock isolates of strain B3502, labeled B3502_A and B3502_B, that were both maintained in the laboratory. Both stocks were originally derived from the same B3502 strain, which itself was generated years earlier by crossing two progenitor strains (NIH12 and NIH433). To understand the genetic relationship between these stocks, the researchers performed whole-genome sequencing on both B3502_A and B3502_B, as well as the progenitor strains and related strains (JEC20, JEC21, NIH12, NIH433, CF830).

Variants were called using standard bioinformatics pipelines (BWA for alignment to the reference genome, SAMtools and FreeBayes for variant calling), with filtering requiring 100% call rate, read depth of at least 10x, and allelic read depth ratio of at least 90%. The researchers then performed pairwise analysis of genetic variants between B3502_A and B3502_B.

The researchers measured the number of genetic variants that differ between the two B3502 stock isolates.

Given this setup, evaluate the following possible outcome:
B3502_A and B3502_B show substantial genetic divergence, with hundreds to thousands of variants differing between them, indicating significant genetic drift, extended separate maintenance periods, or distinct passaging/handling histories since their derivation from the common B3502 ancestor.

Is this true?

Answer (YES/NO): NO